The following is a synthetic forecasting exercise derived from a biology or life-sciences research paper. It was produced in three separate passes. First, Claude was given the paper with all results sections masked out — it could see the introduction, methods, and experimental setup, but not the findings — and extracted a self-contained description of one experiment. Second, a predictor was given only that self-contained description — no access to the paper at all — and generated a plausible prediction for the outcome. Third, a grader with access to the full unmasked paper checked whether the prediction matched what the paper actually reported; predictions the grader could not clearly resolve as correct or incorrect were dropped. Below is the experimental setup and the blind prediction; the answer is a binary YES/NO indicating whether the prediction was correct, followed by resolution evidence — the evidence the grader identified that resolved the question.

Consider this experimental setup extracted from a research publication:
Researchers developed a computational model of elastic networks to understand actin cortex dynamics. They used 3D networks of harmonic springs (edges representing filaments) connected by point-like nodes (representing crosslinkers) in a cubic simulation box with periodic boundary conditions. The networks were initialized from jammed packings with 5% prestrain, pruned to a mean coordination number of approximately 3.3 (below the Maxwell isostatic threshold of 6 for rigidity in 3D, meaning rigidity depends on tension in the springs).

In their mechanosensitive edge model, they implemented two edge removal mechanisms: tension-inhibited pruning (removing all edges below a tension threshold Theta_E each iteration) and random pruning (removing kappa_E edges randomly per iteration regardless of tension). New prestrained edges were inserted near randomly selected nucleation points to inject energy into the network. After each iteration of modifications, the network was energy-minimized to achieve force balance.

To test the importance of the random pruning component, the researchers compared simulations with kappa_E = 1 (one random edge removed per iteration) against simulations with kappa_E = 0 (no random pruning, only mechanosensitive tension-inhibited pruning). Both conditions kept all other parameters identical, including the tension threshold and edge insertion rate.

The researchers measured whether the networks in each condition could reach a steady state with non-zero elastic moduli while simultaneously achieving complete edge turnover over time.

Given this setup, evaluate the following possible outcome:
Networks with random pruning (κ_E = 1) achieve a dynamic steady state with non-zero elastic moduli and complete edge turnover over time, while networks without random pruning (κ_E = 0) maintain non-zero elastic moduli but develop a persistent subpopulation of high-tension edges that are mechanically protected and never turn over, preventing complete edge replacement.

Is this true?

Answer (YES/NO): YES